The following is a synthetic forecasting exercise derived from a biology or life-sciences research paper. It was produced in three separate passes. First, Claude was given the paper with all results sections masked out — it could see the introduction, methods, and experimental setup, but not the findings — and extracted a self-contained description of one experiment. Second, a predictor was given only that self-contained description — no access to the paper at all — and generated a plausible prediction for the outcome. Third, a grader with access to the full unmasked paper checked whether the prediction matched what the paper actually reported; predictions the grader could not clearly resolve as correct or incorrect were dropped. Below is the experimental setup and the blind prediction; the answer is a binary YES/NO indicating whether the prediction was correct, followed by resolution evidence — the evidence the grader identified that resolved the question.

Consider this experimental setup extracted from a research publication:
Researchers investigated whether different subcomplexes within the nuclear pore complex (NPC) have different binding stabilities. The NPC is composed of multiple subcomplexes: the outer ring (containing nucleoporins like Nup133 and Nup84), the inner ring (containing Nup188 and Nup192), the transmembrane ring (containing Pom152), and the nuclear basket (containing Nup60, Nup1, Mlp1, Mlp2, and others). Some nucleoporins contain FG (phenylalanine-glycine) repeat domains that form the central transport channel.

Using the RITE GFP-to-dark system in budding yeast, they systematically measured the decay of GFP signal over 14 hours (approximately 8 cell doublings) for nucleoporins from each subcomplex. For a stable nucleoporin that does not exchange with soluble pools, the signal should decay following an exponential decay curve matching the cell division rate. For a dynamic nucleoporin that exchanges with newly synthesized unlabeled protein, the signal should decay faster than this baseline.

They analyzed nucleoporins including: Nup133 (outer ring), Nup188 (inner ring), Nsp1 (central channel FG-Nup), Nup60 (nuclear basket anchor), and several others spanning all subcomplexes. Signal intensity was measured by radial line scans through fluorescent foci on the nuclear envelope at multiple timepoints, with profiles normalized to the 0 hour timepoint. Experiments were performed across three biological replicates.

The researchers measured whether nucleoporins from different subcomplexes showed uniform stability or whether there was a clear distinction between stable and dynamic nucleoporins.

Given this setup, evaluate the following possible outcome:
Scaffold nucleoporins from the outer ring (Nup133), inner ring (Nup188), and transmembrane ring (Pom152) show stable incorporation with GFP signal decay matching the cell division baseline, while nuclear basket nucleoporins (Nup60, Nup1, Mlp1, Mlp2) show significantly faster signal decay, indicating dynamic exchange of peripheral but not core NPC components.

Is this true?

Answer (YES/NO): NO